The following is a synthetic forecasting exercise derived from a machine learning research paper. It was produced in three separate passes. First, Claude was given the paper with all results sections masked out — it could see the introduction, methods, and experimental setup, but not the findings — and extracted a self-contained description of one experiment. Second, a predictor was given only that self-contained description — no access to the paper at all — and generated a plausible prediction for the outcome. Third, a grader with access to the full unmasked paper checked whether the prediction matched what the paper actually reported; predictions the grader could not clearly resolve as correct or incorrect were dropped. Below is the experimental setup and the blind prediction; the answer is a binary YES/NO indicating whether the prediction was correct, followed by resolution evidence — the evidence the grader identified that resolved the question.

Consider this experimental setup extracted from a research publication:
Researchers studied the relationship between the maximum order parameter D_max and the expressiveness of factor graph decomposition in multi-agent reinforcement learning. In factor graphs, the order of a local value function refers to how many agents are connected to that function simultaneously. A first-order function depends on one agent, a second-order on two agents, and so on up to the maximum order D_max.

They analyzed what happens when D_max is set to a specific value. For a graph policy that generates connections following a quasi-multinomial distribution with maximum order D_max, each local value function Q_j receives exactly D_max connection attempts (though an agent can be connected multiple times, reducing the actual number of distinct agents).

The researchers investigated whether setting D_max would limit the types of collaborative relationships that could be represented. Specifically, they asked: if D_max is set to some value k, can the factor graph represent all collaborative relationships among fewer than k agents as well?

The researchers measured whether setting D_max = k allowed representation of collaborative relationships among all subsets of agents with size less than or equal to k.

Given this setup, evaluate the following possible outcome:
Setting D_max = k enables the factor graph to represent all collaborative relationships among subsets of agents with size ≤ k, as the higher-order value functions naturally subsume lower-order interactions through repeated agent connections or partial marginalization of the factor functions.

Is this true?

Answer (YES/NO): YES